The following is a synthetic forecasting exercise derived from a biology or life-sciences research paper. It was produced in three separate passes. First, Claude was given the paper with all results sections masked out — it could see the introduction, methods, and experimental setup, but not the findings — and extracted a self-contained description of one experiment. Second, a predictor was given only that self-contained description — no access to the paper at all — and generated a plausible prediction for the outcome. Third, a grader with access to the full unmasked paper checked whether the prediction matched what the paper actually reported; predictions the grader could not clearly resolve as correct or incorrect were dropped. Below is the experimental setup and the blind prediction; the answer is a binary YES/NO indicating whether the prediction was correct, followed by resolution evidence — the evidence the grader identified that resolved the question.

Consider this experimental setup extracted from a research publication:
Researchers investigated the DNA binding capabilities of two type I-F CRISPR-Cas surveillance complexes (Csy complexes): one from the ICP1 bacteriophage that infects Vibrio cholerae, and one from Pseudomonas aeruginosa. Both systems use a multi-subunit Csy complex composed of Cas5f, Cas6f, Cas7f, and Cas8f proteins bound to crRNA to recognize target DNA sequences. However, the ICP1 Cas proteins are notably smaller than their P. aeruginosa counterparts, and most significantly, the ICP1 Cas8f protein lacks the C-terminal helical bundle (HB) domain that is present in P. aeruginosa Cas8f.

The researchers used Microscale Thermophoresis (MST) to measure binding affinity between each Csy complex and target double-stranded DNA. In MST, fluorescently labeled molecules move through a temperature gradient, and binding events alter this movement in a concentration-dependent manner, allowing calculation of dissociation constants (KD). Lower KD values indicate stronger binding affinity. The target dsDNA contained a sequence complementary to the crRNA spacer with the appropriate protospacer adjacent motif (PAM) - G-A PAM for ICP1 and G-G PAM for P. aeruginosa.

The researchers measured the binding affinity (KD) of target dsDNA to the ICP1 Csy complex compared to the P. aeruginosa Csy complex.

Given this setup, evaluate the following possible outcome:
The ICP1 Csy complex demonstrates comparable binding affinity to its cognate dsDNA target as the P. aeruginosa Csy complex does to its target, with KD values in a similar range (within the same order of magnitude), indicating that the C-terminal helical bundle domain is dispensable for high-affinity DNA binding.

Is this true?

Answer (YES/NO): NO